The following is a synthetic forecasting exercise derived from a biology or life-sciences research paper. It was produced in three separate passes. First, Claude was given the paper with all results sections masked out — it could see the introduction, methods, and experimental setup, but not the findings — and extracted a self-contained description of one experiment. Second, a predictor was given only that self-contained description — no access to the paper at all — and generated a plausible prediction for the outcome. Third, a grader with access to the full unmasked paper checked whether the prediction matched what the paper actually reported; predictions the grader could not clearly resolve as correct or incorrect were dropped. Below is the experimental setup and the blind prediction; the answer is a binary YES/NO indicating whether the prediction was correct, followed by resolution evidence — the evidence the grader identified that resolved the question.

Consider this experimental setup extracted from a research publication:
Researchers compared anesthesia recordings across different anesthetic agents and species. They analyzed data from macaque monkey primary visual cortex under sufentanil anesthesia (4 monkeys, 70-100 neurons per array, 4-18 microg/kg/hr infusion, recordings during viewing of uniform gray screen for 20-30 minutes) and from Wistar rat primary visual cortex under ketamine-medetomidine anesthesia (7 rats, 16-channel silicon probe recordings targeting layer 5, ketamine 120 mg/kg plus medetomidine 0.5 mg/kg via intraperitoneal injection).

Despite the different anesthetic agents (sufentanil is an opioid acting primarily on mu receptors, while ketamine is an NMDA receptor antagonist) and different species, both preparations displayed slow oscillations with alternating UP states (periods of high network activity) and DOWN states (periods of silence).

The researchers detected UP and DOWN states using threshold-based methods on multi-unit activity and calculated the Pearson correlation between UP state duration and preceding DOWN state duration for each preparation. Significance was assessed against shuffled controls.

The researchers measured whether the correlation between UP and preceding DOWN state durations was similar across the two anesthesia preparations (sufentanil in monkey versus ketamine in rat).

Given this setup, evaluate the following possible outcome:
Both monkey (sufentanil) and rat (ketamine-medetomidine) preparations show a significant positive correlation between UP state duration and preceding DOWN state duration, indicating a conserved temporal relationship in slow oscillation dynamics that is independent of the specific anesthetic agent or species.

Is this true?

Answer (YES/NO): YES